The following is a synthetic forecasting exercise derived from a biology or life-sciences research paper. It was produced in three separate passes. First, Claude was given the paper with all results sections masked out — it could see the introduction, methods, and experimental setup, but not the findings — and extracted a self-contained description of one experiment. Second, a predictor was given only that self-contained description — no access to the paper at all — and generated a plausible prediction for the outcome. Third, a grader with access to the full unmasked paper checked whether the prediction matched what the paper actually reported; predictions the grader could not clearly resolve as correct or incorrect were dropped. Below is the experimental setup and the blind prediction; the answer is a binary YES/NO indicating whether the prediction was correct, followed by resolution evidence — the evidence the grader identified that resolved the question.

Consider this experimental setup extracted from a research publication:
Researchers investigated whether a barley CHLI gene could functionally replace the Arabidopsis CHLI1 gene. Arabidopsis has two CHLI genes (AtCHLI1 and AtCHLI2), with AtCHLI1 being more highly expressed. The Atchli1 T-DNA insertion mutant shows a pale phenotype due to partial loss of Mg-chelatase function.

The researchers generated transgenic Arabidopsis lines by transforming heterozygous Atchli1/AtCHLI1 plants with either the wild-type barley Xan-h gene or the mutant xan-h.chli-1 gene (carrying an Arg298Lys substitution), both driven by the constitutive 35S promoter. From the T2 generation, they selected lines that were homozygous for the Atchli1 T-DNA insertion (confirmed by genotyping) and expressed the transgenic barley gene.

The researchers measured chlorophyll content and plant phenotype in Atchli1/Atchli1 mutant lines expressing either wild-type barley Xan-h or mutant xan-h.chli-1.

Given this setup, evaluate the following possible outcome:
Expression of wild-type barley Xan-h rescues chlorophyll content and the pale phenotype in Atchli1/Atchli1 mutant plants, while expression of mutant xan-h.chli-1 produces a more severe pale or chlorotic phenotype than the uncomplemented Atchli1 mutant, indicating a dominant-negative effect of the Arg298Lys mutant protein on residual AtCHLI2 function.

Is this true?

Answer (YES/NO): NO